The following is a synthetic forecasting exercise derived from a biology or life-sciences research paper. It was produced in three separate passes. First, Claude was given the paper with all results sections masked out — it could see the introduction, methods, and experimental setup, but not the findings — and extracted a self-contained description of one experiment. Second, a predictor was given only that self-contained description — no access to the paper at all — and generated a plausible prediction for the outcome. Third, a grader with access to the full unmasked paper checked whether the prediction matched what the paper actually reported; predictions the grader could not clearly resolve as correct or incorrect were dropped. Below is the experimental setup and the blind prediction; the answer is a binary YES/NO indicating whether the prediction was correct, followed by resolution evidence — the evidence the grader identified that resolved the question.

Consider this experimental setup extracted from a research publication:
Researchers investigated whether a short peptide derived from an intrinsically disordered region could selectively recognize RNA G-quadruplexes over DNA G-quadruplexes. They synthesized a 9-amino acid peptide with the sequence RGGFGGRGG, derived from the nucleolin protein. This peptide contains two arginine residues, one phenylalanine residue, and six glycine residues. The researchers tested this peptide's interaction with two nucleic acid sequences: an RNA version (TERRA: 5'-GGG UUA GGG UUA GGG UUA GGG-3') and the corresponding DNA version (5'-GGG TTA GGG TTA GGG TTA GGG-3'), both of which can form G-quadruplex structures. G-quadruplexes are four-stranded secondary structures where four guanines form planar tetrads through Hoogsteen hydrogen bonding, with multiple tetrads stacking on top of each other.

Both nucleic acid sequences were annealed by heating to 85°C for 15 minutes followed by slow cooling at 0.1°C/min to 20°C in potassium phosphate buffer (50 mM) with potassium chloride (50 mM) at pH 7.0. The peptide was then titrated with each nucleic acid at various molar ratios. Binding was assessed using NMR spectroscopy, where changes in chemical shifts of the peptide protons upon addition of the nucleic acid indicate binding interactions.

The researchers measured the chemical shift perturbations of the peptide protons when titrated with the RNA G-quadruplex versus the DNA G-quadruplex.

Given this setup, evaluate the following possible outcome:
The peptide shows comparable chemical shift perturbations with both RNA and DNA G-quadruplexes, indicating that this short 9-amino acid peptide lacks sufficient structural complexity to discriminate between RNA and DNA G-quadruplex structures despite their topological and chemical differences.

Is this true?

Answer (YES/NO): NO